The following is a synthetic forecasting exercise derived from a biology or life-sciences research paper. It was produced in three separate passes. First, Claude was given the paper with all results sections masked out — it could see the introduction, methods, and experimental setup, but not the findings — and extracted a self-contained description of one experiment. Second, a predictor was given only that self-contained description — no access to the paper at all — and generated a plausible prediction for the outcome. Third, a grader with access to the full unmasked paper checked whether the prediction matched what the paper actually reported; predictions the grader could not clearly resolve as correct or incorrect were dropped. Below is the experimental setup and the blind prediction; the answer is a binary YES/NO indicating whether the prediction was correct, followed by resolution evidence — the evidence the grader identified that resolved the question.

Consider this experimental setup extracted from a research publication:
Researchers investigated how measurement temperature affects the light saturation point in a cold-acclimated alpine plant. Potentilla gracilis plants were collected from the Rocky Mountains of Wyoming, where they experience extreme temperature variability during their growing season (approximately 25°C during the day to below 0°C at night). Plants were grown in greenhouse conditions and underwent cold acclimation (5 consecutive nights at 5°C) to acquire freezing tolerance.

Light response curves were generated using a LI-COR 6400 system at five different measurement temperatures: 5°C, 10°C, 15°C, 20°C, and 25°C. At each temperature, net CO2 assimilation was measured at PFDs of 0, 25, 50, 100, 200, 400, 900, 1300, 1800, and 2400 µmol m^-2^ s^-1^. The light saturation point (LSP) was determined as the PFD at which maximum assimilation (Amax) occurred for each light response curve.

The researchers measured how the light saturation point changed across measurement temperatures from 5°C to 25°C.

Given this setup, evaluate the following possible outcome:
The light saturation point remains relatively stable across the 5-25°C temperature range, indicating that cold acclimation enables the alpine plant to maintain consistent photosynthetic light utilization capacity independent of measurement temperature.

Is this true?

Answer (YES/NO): NO